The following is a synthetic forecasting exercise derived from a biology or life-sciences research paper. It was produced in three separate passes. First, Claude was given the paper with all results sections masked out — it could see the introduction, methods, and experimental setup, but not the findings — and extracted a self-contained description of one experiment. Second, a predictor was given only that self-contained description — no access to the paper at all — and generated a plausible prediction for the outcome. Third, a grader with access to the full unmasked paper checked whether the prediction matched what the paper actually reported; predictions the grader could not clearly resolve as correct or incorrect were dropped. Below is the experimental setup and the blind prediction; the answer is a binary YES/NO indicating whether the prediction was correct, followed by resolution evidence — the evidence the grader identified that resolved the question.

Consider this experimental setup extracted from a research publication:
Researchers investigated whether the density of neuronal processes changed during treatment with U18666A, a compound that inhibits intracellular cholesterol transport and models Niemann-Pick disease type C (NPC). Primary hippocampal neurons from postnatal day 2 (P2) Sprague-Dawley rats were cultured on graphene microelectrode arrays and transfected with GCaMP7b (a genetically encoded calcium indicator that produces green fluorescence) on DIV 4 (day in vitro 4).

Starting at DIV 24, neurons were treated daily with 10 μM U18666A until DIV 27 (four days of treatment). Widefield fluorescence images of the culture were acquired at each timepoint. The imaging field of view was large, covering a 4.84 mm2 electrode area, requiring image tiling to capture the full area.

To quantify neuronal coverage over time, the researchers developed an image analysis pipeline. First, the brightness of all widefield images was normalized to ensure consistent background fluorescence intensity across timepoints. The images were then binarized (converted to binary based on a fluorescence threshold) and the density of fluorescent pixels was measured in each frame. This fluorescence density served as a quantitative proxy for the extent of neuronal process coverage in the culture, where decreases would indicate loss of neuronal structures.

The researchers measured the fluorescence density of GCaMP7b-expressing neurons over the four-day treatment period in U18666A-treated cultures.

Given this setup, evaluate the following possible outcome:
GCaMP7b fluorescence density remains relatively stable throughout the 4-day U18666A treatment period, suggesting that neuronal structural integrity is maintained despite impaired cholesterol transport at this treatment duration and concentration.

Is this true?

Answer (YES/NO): NO